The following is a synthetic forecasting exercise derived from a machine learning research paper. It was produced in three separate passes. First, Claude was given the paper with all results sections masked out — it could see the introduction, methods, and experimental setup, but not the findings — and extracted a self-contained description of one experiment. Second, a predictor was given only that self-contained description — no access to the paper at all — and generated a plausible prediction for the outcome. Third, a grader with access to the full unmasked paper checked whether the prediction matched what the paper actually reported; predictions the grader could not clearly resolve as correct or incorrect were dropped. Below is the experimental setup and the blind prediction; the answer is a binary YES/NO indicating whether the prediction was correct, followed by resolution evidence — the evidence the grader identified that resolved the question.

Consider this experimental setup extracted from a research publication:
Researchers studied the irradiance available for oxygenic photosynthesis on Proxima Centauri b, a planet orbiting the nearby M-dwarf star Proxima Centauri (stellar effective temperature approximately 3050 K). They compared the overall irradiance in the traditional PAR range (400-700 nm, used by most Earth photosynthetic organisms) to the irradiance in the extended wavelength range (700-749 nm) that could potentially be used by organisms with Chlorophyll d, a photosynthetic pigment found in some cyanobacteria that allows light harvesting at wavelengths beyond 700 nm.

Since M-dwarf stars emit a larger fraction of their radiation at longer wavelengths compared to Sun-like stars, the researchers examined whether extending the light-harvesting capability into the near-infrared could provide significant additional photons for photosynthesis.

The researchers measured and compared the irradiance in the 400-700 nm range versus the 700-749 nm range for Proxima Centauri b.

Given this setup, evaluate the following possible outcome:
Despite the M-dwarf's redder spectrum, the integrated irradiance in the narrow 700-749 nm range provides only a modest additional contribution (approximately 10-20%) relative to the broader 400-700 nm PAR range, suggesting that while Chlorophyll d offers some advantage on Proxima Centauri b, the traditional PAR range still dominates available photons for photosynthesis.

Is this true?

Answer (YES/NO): NO